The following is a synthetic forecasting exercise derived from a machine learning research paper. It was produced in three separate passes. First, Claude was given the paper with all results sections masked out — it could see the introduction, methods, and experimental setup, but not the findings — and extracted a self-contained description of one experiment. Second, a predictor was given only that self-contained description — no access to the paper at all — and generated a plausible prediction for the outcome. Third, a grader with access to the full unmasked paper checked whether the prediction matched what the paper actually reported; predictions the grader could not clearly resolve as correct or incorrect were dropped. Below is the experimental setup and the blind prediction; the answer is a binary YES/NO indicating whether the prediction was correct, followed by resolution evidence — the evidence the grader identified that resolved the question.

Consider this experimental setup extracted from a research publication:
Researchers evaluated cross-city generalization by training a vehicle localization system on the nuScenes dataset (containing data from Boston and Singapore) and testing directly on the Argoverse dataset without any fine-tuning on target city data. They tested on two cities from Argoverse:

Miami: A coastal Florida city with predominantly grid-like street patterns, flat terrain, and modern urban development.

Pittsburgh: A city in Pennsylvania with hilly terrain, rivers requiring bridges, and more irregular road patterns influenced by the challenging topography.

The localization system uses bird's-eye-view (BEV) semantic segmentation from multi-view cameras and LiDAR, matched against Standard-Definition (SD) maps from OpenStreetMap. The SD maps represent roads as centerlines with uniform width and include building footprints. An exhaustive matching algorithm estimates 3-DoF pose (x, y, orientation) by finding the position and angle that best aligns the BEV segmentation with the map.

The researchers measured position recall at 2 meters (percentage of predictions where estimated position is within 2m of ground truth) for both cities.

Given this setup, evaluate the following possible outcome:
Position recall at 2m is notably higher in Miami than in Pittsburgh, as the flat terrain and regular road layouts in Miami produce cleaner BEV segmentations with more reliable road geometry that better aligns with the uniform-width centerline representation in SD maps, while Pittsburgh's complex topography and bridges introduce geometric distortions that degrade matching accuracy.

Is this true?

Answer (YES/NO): YES